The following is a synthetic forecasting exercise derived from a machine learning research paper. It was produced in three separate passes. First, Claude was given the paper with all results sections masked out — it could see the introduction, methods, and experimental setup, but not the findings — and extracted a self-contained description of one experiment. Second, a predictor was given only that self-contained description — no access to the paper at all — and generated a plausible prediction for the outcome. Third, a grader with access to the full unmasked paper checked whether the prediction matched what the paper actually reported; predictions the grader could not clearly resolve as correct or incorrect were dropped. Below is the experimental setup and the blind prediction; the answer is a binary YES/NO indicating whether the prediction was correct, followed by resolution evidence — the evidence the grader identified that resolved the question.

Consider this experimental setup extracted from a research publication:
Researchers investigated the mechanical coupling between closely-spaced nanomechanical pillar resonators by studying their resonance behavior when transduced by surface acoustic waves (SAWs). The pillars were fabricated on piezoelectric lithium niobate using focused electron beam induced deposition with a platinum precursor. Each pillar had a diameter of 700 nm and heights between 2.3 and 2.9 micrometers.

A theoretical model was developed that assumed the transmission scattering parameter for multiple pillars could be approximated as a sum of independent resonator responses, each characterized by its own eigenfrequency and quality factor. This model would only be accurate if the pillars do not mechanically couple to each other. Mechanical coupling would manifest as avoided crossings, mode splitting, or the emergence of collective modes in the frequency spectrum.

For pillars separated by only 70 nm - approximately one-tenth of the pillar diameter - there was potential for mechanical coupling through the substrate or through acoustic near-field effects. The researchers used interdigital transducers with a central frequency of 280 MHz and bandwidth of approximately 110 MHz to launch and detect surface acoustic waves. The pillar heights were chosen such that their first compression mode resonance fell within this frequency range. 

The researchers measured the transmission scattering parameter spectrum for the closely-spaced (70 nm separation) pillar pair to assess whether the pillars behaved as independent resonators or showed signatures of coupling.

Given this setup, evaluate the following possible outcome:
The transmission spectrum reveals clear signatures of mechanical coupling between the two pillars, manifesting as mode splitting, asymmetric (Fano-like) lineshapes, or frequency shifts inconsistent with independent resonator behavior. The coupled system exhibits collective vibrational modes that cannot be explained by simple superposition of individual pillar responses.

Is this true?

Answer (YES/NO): NO